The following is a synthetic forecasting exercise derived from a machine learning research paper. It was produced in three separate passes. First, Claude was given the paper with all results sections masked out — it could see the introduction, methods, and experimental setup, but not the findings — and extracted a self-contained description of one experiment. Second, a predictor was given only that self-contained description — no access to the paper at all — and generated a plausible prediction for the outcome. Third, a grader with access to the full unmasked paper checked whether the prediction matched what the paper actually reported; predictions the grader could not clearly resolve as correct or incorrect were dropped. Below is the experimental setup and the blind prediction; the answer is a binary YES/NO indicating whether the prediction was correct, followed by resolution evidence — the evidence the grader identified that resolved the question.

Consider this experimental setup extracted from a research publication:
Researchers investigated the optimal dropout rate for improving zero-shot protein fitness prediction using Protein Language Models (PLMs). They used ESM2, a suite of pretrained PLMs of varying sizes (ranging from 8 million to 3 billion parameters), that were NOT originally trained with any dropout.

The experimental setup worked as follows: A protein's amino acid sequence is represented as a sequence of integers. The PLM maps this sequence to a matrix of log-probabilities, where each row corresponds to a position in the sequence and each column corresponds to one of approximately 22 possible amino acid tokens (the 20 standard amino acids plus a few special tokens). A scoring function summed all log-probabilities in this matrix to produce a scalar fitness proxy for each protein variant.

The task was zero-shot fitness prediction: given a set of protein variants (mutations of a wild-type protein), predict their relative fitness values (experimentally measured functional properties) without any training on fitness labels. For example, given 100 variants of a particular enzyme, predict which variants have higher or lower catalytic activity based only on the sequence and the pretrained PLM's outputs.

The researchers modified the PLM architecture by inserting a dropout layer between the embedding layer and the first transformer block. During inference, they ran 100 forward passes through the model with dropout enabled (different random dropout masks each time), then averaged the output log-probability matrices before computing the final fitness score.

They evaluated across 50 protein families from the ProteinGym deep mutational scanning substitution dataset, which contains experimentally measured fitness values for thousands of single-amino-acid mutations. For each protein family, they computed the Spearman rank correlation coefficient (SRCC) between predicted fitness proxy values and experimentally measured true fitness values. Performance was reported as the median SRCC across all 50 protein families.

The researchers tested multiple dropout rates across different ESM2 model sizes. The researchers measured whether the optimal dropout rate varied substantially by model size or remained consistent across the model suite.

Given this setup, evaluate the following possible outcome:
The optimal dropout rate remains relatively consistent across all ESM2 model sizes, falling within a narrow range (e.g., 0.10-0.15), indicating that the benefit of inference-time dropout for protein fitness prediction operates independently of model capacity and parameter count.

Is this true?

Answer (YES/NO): YES